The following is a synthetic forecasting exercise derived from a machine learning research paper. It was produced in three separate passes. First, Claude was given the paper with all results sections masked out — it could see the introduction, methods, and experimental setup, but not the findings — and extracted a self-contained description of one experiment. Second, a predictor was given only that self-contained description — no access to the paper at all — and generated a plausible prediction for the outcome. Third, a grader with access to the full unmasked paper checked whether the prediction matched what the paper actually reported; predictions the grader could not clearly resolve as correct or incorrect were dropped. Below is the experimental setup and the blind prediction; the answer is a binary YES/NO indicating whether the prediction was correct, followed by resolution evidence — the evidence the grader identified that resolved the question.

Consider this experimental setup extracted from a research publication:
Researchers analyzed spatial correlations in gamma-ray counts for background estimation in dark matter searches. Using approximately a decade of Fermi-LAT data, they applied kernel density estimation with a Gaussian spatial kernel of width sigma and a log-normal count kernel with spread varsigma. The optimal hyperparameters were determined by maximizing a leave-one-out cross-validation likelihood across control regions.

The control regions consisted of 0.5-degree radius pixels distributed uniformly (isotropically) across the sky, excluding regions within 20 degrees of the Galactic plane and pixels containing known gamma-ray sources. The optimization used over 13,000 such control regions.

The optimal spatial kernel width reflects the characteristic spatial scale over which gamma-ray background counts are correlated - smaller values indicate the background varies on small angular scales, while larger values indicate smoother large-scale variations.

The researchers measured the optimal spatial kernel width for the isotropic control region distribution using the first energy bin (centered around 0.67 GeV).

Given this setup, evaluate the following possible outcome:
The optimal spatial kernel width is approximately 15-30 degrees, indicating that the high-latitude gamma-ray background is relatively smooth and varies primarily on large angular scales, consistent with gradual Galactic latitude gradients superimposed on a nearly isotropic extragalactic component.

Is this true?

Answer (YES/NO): NO